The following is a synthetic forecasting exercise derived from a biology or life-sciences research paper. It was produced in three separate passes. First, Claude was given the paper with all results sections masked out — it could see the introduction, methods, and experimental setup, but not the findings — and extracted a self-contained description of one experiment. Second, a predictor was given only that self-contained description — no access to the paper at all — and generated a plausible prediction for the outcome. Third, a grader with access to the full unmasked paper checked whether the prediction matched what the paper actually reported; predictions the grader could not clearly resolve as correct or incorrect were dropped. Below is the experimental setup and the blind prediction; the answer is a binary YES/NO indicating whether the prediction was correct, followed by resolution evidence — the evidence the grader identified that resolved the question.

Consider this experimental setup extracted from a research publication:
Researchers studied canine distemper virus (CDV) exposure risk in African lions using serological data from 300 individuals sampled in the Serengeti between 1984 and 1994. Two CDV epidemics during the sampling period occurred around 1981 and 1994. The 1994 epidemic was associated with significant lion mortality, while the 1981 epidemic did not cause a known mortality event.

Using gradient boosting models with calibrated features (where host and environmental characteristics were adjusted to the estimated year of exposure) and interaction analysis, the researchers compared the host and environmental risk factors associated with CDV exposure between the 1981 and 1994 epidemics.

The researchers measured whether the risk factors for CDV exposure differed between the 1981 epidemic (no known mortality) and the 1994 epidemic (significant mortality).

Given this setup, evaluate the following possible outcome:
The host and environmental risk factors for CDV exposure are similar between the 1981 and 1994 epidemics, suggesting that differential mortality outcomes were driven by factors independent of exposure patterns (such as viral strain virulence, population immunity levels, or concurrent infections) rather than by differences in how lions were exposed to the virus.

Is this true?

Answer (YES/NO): YES